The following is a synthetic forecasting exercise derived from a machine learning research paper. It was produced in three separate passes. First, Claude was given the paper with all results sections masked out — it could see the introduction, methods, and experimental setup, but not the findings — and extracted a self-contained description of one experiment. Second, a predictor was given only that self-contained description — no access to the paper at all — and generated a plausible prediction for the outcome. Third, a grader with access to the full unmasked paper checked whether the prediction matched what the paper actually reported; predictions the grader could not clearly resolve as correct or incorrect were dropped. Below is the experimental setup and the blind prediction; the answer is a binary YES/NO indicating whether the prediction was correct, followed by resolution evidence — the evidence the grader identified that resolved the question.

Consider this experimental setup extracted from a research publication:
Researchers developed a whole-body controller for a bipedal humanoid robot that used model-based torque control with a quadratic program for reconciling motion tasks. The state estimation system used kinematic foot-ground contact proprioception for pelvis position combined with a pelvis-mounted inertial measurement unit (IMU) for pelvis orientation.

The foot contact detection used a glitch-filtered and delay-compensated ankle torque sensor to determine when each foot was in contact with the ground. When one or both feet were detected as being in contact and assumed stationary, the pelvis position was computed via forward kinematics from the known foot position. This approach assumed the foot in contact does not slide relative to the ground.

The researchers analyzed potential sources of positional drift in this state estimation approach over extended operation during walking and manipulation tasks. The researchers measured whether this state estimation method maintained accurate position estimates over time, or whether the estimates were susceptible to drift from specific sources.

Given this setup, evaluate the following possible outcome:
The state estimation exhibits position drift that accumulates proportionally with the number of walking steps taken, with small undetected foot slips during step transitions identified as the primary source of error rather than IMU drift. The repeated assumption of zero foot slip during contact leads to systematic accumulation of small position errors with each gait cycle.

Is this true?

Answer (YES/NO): NO